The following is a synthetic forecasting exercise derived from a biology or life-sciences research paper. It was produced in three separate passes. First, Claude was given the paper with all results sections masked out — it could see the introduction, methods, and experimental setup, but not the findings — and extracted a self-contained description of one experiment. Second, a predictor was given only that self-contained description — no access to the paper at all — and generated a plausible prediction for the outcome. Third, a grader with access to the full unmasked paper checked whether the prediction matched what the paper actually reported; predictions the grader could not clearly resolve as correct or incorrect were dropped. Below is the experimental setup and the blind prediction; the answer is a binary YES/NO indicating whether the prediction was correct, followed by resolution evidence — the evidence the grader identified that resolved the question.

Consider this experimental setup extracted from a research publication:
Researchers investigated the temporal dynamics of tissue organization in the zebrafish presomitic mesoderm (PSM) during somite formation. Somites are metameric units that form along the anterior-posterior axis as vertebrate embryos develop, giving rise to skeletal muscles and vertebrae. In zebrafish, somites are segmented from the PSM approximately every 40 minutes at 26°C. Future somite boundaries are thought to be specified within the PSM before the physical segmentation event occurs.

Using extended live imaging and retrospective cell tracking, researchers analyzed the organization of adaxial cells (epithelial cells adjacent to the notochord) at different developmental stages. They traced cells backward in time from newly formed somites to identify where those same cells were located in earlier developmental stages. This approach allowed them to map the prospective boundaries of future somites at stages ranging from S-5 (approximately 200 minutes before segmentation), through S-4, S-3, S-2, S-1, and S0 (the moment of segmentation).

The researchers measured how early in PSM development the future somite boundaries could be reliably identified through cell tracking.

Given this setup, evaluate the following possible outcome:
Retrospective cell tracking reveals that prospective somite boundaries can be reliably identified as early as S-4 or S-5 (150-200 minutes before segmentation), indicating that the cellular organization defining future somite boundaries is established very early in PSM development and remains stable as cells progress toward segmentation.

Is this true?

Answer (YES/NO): NO